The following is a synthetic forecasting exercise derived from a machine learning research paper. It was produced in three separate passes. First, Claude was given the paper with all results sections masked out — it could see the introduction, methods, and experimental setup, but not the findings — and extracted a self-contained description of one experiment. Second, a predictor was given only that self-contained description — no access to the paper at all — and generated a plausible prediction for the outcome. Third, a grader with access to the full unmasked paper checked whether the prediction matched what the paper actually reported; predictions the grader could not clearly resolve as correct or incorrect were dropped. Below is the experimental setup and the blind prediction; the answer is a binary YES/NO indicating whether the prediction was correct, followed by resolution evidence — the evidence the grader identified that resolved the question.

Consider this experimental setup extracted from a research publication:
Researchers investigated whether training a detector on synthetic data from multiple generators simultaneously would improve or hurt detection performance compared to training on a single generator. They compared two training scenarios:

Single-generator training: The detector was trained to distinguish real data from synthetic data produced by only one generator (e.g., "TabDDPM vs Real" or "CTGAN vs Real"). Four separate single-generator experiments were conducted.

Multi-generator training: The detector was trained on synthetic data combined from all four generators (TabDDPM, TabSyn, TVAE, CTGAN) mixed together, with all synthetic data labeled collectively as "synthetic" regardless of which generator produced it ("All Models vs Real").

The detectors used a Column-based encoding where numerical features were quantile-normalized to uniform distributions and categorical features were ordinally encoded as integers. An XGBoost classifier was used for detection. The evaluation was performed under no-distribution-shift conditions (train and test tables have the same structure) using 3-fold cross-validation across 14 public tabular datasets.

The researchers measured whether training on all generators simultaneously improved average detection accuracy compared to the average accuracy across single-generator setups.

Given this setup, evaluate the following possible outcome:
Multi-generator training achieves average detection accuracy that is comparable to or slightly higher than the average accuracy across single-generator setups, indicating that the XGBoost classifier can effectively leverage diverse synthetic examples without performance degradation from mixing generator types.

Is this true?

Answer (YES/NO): NO